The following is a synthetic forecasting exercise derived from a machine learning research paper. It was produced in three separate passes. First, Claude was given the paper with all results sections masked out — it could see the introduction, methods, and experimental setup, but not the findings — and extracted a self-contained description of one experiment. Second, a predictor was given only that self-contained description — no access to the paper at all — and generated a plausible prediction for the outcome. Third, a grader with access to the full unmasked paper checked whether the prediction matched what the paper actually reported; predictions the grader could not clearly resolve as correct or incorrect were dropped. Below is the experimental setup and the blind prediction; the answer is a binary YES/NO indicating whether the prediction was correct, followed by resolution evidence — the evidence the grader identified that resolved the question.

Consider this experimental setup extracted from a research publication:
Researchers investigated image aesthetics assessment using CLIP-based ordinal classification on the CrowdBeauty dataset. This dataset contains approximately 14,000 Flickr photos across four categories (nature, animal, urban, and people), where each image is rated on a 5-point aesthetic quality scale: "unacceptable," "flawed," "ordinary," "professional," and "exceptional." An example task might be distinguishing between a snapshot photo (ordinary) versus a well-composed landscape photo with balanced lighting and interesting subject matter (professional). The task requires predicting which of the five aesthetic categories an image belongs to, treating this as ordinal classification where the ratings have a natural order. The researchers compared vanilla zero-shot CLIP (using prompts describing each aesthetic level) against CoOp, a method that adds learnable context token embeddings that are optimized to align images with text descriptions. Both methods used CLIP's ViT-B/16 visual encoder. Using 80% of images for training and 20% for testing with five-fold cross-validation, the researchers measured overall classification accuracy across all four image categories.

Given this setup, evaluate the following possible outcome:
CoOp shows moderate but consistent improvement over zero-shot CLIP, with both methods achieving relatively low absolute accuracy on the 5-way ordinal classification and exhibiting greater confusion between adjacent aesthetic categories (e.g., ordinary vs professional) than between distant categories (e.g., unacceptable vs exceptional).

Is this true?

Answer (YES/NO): NO